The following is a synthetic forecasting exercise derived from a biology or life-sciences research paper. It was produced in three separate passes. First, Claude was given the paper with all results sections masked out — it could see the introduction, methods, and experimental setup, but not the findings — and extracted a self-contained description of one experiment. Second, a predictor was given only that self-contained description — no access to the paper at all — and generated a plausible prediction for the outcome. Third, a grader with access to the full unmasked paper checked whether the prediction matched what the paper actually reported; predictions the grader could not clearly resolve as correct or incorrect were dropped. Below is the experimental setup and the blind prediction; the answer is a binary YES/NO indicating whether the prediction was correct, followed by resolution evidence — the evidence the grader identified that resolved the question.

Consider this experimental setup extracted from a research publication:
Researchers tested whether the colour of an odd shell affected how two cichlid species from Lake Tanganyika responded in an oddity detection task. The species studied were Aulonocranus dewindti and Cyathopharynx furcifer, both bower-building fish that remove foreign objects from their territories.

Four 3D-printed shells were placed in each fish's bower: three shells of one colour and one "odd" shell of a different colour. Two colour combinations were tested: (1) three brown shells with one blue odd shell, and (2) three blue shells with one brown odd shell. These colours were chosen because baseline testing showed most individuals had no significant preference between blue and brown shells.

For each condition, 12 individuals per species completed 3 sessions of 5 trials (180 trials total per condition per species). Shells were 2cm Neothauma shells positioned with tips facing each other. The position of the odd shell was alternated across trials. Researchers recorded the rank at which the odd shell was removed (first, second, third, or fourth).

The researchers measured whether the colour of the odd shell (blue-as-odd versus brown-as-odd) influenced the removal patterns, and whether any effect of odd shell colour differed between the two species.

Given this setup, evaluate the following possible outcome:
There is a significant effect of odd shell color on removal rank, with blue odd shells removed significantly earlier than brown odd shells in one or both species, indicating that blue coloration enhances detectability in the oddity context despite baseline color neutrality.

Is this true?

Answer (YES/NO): NO